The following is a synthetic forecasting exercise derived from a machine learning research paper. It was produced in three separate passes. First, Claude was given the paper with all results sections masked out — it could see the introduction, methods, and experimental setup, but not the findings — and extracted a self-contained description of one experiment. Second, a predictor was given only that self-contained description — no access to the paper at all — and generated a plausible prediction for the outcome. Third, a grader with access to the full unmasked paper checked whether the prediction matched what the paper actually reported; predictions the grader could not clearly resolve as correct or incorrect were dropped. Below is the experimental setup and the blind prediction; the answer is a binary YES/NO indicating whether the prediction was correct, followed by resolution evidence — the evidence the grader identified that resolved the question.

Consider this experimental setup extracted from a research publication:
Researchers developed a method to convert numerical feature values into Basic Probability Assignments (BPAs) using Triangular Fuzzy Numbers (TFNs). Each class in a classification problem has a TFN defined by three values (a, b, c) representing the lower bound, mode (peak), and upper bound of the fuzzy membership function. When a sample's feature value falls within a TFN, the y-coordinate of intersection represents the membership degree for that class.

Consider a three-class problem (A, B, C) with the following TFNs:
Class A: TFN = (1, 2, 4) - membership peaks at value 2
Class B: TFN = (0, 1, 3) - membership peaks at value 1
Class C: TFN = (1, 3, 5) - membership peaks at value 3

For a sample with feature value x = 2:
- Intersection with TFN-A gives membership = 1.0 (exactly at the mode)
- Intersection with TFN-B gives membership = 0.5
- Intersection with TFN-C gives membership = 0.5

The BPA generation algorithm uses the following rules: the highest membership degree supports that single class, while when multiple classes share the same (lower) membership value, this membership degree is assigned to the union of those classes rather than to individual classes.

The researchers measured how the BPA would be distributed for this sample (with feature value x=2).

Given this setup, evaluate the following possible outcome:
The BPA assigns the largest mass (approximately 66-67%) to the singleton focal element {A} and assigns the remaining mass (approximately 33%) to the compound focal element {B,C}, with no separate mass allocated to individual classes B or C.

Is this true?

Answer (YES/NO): NO